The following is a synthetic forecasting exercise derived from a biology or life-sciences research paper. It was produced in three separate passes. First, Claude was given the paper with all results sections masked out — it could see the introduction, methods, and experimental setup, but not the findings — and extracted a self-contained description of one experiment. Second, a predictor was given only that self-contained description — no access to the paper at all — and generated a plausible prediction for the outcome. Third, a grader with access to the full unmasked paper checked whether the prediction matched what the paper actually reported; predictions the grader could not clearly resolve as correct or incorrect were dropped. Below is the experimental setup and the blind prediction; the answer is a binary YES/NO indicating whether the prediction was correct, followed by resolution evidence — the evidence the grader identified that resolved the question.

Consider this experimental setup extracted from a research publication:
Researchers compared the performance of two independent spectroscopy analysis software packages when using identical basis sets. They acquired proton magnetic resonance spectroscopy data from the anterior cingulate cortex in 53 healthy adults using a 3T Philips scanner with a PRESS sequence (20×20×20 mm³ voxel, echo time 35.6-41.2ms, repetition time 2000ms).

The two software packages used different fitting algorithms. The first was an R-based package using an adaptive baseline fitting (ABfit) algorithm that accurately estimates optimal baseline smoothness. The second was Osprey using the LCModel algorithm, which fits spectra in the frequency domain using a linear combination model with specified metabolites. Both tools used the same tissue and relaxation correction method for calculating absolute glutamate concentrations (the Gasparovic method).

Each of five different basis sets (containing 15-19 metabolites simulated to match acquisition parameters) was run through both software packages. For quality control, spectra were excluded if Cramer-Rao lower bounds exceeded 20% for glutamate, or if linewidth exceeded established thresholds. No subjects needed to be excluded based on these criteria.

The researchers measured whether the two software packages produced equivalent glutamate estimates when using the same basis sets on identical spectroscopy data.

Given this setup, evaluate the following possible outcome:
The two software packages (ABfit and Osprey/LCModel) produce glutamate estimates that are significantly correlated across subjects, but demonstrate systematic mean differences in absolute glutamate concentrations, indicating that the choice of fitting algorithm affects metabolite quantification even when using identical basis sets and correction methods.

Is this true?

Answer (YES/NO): YES